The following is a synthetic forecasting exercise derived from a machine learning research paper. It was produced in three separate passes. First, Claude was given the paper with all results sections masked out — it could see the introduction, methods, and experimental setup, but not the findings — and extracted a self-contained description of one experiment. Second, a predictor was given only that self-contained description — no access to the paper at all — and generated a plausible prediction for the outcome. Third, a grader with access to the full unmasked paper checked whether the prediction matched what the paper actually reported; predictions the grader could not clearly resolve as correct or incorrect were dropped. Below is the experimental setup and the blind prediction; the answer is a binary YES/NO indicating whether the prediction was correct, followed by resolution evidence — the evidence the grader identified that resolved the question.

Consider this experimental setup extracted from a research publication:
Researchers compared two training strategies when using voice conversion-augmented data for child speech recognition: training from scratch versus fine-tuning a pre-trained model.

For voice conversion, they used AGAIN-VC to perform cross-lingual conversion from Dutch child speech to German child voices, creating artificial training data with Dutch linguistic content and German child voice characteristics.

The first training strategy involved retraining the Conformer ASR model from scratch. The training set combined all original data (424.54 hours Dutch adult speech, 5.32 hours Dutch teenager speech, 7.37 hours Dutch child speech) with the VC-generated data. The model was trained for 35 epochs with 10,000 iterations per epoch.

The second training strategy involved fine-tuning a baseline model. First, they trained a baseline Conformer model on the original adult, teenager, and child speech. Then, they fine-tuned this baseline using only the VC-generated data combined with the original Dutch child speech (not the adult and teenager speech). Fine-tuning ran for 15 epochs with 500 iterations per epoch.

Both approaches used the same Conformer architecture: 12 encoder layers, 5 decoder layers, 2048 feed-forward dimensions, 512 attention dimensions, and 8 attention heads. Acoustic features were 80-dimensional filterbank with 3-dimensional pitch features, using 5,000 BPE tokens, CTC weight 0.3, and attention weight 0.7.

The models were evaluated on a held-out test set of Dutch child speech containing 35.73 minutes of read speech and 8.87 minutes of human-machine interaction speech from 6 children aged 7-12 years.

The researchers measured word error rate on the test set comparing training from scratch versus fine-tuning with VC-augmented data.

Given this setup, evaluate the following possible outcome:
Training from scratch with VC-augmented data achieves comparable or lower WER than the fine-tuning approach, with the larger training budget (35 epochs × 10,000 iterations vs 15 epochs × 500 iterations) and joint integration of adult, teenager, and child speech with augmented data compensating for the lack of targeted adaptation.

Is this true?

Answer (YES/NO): YES